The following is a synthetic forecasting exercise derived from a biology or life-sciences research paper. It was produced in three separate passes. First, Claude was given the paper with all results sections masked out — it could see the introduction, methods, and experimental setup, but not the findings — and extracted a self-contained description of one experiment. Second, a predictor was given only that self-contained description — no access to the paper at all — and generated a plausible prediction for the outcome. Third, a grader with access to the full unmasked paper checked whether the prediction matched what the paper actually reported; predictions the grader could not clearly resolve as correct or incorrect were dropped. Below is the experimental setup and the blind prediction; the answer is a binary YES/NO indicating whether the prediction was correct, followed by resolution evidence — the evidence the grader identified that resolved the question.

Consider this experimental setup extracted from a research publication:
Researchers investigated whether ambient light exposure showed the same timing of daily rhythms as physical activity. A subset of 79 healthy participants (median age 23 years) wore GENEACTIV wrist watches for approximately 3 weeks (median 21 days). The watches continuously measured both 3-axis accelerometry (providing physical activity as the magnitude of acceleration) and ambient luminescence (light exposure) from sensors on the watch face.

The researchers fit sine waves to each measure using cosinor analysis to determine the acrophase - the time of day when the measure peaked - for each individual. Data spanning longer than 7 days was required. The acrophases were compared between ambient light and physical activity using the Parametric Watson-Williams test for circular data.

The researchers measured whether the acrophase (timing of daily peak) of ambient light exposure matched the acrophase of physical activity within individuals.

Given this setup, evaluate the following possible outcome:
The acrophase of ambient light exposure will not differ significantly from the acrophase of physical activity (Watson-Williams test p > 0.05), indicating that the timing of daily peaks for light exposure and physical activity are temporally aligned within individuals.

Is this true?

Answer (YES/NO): NO